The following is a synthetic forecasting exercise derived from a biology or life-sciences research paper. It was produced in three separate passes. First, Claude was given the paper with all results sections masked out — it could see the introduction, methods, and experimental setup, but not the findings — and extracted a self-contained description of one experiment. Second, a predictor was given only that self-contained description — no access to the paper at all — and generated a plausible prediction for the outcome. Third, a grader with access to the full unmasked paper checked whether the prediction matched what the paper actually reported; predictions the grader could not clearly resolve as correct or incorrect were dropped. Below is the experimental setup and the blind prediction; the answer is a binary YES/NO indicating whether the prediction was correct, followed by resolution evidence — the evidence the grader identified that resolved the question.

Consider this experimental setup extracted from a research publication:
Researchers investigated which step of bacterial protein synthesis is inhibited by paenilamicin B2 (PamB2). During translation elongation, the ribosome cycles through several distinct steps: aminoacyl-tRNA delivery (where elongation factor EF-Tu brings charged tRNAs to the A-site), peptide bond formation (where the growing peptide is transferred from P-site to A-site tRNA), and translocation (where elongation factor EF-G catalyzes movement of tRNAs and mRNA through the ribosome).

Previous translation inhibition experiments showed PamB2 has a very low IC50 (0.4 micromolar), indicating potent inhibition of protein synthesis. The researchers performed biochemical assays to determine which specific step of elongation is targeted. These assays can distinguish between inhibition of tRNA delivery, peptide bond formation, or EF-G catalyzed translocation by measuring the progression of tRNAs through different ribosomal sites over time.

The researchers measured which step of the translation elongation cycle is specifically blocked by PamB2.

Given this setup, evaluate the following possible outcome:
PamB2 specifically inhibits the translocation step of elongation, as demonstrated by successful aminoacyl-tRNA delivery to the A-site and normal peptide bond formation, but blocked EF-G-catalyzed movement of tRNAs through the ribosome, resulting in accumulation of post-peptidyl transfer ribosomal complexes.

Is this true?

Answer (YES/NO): YES